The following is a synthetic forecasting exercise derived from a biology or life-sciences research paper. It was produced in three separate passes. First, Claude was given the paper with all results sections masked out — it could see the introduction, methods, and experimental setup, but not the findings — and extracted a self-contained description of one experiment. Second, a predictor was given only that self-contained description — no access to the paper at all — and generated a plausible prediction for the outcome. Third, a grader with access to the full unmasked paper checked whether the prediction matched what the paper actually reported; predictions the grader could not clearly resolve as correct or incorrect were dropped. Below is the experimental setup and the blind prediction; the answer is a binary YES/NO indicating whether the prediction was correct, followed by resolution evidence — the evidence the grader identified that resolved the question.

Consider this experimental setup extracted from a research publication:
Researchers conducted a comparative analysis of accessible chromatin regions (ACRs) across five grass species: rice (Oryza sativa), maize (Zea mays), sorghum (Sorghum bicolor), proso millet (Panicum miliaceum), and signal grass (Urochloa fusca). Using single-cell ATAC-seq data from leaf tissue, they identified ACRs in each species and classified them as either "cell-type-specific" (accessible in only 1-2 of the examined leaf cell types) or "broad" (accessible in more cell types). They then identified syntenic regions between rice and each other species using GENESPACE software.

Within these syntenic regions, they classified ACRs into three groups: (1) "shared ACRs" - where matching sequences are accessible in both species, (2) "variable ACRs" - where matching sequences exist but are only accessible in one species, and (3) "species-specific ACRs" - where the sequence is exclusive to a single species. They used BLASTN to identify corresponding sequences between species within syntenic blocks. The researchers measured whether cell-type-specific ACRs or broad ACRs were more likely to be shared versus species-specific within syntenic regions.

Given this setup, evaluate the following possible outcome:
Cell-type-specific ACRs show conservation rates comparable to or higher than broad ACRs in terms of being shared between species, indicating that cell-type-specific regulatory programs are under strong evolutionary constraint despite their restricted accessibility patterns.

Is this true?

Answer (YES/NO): NO